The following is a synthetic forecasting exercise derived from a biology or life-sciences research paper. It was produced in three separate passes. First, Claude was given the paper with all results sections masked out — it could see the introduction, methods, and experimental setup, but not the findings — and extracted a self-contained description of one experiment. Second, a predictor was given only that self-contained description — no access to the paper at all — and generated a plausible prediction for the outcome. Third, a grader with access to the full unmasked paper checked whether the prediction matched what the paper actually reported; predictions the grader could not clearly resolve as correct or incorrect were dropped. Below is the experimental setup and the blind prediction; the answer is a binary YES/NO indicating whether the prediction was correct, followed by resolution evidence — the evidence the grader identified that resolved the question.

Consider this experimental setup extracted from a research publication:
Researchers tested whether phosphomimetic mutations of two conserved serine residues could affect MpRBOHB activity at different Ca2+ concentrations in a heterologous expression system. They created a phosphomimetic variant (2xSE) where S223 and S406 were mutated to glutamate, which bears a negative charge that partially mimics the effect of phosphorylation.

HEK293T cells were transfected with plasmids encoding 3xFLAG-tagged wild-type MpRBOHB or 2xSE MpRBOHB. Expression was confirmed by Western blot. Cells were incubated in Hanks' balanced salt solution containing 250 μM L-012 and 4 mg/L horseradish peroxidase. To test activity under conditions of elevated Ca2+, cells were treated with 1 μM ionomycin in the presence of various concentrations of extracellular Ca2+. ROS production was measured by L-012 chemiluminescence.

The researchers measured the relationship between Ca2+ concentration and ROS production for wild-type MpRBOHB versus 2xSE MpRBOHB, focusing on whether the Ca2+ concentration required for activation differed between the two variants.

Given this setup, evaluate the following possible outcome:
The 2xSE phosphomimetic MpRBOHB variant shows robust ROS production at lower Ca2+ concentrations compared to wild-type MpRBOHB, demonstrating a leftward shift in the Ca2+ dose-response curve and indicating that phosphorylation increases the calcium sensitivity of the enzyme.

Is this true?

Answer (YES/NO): YES